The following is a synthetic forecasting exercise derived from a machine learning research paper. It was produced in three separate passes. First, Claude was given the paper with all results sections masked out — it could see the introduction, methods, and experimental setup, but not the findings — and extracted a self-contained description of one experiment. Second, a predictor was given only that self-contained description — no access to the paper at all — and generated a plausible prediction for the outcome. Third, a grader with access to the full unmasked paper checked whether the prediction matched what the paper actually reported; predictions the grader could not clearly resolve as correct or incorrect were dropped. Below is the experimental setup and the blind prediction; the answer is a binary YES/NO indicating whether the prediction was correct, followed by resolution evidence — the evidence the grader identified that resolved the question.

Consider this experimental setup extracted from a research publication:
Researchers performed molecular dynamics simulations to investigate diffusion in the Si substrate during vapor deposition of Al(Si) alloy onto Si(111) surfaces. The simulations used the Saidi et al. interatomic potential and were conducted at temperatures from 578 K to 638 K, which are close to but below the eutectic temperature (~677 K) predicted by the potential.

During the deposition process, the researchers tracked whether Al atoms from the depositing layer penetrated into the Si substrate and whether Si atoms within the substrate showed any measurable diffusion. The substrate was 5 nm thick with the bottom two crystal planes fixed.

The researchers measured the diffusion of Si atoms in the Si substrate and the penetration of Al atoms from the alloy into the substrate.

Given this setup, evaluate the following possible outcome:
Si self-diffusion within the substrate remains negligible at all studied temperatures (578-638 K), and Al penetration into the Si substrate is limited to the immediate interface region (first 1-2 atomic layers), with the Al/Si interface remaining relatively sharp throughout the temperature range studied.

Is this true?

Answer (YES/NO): YES